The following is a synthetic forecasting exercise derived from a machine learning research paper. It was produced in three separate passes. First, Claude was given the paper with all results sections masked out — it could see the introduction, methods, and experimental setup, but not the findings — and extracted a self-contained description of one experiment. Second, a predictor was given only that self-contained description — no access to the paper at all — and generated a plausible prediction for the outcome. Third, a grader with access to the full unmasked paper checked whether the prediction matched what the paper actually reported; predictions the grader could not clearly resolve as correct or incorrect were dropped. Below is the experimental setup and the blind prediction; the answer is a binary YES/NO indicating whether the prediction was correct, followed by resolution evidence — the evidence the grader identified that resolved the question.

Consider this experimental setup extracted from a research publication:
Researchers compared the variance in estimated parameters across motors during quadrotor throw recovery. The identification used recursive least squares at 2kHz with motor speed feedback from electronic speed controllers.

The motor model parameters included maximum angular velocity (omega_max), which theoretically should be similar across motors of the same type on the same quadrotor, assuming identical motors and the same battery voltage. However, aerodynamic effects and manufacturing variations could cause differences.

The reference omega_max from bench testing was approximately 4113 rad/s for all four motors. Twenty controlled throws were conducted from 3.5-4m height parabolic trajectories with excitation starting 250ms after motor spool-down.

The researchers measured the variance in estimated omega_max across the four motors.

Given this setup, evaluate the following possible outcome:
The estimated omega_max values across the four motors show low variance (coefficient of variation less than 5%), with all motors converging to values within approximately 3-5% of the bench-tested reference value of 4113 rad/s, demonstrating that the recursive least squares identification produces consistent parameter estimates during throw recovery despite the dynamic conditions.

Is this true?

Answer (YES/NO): NO